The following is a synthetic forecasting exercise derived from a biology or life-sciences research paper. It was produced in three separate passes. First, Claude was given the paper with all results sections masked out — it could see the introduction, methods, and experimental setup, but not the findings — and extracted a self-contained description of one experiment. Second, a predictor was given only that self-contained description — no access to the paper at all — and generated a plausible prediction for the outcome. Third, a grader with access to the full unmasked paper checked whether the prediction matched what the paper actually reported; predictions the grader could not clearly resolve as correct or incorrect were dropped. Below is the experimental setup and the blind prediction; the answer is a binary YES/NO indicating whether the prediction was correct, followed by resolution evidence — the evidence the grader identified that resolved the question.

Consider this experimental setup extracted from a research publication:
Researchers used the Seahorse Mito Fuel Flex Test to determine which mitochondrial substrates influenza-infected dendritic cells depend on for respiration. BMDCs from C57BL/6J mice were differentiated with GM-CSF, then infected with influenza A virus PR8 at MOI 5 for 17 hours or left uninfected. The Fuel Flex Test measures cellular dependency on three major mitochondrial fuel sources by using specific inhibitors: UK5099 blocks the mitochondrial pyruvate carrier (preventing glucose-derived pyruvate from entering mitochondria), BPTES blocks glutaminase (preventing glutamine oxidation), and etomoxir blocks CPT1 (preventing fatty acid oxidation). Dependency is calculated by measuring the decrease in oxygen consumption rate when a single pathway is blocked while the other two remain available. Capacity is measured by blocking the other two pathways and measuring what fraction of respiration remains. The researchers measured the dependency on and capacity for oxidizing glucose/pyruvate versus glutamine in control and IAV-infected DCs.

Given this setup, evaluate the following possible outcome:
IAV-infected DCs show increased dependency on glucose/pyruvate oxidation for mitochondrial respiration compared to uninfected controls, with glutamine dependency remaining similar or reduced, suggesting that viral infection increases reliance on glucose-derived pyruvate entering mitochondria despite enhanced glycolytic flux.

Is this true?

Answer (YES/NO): NO